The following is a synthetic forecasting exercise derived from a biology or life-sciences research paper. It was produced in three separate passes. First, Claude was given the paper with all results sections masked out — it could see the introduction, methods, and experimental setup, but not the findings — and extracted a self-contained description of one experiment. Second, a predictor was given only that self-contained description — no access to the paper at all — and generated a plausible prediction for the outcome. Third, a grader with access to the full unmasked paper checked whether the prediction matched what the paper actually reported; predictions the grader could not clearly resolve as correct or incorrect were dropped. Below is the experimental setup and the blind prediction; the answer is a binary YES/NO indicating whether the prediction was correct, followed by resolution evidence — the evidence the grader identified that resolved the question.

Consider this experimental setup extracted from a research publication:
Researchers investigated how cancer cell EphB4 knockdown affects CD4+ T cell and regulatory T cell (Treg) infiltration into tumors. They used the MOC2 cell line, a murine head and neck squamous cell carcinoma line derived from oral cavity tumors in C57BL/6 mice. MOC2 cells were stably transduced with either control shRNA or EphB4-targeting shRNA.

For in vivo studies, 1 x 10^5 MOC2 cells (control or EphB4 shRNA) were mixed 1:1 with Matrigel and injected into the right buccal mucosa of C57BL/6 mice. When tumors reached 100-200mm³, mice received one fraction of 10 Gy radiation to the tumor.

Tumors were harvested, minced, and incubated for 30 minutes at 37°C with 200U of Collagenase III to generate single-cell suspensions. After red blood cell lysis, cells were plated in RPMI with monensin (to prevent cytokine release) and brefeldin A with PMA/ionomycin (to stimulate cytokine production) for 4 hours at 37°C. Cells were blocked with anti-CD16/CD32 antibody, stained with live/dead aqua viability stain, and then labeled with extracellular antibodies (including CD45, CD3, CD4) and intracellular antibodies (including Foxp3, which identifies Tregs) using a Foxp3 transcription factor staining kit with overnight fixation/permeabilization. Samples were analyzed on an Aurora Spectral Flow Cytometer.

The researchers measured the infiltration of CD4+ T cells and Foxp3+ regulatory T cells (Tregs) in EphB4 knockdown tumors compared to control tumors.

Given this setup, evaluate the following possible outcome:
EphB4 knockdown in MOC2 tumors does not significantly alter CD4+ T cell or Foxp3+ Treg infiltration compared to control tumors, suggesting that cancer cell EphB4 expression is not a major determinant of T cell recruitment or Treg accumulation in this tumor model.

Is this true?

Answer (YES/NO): NO